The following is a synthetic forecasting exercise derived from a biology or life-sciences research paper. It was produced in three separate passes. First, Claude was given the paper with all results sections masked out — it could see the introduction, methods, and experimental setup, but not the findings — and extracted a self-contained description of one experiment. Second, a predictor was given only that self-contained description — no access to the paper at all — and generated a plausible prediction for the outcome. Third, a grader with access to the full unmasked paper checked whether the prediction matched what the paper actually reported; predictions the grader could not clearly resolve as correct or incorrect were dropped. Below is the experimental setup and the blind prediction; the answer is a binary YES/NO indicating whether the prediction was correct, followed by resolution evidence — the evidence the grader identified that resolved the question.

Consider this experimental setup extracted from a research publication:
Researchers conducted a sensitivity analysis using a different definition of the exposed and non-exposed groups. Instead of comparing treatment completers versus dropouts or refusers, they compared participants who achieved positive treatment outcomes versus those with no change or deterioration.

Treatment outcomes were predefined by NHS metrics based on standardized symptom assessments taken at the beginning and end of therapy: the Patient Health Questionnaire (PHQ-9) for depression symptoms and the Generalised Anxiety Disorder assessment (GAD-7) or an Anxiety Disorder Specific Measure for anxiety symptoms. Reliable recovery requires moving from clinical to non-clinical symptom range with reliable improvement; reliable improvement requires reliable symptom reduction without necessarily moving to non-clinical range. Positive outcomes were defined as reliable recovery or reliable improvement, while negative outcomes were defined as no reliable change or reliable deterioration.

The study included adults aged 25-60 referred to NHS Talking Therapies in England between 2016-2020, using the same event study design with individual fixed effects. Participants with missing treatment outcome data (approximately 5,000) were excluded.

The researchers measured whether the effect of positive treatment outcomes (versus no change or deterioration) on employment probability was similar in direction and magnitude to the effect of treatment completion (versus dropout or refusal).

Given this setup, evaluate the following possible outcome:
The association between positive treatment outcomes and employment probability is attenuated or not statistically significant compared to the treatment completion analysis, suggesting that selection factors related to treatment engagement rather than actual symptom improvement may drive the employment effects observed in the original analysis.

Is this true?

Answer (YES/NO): NO